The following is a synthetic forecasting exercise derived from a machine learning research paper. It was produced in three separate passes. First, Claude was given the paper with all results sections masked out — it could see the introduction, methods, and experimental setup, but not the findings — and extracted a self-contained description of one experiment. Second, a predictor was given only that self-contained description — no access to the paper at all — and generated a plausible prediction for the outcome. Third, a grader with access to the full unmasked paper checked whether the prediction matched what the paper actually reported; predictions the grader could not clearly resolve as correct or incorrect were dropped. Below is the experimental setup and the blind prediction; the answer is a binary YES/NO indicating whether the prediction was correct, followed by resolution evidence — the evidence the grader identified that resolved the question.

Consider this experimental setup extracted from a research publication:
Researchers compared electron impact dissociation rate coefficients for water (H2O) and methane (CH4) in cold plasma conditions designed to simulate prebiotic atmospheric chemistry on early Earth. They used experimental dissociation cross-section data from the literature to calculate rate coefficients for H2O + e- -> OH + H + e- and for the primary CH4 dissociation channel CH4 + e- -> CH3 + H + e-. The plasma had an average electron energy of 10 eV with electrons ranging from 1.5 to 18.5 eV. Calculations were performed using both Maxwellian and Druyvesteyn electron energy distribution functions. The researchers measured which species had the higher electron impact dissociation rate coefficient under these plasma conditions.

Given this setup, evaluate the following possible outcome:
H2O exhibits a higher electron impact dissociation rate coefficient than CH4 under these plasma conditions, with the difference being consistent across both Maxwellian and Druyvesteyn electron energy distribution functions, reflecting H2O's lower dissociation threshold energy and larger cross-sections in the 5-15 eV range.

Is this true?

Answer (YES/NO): NO